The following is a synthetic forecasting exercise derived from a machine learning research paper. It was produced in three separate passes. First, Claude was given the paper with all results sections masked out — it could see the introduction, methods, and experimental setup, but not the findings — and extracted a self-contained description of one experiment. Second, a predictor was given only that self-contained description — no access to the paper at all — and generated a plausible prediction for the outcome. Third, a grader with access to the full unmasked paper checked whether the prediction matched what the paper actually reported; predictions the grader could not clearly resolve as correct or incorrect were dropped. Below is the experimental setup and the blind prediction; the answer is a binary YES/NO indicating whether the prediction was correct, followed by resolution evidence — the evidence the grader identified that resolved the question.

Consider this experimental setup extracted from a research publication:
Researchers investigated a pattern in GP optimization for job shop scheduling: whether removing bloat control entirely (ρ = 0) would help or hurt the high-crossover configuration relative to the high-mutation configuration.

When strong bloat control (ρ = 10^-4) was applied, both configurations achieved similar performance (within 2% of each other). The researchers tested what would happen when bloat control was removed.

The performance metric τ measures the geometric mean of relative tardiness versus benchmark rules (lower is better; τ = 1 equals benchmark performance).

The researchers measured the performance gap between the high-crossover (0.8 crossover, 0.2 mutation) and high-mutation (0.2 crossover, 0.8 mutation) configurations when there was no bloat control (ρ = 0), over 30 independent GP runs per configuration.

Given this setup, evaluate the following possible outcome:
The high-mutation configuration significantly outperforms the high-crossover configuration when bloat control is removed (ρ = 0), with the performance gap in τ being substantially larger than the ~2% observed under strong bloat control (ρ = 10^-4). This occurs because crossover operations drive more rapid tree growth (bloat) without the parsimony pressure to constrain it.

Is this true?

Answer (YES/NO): YES